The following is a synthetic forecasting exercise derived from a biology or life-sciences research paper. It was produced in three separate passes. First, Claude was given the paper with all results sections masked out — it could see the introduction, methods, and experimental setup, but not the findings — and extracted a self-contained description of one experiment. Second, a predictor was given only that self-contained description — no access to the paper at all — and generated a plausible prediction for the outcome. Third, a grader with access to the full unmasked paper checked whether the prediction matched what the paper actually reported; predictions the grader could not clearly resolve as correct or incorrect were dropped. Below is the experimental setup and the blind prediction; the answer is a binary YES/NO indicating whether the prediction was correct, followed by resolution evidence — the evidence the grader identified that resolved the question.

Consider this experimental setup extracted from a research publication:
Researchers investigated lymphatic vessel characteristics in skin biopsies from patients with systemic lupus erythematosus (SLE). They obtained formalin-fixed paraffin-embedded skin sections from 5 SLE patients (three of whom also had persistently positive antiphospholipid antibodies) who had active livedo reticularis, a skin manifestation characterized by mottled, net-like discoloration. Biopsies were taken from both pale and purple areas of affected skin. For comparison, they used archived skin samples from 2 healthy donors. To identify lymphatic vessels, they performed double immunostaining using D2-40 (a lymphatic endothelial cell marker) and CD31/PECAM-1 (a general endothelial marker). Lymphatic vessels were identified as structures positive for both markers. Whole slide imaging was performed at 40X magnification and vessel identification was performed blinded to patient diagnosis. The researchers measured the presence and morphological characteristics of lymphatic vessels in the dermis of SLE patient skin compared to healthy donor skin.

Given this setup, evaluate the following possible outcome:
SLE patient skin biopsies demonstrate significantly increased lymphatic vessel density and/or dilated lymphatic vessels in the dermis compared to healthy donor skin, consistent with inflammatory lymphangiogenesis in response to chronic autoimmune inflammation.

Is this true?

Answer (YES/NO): NO